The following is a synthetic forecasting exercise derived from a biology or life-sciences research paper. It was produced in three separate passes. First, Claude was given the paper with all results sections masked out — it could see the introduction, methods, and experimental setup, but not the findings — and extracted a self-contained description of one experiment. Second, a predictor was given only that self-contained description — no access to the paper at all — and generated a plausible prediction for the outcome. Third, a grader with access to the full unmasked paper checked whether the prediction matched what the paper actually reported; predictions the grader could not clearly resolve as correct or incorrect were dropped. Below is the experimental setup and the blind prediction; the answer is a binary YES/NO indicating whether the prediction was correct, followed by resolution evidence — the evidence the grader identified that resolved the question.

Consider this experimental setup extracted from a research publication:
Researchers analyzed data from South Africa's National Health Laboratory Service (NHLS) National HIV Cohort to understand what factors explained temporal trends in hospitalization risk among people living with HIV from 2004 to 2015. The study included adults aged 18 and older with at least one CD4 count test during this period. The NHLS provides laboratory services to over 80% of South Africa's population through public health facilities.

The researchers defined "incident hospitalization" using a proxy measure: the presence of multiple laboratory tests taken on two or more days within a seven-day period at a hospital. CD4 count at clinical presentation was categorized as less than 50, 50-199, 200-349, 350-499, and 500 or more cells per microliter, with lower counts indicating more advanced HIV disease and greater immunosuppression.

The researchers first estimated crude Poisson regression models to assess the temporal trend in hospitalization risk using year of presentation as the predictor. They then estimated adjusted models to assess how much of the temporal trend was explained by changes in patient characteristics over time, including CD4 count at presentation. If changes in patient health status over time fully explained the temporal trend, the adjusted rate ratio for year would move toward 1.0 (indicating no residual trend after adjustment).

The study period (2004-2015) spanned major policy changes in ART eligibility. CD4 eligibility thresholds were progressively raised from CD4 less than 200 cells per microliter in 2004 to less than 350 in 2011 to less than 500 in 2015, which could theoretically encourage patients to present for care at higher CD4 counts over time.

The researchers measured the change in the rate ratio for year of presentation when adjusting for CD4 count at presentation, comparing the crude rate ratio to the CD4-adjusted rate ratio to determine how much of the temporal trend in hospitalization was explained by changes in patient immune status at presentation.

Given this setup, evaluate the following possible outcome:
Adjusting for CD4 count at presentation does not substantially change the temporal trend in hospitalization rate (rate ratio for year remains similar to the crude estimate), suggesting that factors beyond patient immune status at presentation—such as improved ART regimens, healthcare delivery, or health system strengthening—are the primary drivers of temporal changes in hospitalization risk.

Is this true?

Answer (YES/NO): NO